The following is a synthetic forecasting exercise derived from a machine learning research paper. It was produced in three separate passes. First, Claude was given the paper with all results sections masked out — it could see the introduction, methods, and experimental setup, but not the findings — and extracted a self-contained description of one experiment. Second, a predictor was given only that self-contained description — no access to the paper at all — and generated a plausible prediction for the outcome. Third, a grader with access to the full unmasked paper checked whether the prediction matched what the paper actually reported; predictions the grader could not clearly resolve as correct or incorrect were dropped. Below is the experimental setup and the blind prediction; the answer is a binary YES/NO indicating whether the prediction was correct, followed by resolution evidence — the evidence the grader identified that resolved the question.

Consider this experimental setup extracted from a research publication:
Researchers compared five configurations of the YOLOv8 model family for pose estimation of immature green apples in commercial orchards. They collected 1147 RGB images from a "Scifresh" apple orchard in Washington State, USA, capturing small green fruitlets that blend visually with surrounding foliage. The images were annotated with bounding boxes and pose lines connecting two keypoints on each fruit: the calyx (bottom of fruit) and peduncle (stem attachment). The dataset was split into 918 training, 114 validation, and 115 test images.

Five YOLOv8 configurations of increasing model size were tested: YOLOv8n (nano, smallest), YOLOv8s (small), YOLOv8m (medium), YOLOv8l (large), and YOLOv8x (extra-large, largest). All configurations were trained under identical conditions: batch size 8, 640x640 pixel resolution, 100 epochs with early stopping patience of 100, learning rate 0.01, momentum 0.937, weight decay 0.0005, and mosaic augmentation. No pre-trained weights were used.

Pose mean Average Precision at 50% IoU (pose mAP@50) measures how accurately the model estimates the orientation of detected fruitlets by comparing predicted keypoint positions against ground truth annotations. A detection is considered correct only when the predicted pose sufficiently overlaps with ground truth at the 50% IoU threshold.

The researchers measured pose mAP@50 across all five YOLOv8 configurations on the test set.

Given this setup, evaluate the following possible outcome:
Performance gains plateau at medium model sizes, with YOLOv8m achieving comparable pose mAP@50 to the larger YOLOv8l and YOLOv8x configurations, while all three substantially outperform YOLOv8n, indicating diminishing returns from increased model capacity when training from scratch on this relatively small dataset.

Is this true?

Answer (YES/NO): NO